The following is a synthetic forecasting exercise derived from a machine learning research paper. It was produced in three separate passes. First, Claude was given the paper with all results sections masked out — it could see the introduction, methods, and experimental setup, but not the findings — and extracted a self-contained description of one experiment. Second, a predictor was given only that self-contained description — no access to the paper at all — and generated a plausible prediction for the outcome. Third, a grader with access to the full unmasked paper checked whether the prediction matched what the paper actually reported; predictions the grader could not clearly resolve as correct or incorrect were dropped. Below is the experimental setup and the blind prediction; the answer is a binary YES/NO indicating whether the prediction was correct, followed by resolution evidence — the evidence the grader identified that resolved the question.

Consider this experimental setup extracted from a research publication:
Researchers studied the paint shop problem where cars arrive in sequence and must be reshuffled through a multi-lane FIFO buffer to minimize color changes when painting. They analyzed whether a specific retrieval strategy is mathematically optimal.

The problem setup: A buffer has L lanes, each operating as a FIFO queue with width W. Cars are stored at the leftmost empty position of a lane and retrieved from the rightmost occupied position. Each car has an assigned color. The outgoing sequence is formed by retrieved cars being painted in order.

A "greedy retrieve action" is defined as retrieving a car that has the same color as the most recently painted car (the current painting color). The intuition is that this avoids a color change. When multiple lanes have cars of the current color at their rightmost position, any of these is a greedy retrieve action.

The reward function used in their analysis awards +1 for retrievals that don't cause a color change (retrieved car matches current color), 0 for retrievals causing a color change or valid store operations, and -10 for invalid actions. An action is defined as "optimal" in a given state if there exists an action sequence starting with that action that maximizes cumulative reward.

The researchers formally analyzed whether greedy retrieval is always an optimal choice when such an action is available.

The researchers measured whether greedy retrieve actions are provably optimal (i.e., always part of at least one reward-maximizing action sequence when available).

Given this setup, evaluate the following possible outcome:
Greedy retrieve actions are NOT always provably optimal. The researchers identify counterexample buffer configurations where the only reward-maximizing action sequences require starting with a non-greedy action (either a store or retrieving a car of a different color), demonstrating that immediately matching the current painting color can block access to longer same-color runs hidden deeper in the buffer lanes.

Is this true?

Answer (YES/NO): NO